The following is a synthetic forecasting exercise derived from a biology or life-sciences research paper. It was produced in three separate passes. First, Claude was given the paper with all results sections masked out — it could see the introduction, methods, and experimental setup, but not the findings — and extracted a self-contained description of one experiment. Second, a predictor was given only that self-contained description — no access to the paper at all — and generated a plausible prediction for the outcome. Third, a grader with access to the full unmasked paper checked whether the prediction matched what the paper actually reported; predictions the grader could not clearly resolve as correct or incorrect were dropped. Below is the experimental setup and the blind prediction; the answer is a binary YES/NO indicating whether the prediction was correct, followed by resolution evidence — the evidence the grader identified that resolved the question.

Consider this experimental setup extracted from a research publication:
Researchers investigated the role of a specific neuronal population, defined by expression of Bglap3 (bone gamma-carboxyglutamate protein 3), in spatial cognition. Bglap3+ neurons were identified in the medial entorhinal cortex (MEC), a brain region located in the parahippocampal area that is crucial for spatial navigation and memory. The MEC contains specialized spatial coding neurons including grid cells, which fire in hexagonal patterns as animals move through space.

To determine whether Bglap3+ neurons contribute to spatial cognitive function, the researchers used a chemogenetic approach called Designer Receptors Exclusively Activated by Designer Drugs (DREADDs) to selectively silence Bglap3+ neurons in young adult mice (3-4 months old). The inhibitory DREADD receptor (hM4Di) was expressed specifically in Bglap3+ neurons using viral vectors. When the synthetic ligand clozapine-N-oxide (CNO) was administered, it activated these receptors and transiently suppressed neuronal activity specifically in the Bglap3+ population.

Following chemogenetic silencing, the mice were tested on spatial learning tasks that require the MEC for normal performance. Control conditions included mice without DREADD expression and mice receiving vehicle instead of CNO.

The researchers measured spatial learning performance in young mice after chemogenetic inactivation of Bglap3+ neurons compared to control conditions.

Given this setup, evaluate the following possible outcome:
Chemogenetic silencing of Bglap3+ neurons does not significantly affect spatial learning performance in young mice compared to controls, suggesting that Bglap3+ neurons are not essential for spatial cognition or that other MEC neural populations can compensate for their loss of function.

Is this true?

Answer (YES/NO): NO